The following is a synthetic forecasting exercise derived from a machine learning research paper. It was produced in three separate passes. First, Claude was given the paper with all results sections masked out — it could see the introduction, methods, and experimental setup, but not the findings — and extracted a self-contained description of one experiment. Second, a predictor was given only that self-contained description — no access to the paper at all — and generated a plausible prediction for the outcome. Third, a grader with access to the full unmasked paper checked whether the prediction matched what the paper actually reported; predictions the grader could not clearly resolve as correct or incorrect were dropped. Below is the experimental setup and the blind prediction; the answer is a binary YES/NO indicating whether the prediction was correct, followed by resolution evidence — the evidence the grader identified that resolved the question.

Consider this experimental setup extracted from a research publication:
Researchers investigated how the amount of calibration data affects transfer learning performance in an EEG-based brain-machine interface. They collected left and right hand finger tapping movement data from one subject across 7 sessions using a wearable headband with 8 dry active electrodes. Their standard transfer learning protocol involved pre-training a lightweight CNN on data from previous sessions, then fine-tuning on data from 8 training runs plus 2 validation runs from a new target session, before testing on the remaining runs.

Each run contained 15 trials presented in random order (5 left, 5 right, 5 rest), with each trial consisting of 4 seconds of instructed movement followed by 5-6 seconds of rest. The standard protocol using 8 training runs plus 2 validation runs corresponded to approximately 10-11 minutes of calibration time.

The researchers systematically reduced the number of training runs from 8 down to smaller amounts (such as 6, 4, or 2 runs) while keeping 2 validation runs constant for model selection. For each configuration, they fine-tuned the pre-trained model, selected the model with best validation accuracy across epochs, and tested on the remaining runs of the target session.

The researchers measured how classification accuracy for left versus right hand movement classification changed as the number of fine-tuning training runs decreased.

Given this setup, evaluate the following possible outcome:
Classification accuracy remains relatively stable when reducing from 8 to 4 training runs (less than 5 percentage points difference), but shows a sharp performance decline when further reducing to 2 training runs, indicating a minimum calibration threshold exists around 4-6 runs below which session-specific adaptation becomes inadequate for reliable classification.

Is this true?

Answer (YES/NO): NO